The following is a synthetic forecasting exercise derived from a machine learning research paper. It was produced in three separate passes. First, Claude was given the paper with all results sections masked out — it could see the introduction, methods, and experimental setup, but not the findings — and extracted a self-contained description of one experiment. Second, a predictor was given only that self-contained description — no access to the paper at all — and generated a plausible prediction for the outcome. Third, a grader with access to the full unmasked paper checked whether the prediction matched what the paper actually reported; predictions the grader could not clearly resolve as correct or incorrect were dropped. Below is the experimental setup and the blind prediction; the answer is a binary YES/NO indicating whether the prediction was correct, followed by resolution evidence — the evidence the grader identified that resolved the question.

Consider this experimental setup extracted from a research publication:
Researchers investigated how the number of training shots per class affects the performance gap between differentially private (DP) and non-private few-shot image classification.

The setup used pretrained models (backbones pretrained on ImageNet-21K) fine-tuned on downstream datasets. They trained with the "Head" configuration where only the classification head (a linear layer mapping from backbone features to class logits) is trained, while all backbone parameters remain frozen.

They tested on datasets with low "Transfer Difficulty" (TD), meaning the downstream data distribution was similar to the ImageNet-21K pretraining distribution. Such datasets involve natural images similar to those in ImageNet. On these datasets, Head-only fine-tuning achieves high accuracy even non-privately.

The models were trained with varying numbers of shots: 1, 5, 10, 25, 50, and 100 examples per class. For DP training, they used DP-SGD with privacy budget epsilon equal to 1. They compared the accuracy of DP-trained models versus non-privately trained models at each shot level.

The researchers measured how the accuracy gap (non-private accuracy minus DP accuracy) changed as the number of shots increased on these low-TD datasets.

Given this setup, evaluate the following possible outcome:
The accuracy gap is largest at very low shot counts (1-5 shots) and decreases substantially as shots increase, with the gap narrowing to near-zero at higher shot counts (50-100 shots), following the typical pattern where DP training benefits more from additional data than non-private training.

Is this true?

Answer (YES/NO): NO